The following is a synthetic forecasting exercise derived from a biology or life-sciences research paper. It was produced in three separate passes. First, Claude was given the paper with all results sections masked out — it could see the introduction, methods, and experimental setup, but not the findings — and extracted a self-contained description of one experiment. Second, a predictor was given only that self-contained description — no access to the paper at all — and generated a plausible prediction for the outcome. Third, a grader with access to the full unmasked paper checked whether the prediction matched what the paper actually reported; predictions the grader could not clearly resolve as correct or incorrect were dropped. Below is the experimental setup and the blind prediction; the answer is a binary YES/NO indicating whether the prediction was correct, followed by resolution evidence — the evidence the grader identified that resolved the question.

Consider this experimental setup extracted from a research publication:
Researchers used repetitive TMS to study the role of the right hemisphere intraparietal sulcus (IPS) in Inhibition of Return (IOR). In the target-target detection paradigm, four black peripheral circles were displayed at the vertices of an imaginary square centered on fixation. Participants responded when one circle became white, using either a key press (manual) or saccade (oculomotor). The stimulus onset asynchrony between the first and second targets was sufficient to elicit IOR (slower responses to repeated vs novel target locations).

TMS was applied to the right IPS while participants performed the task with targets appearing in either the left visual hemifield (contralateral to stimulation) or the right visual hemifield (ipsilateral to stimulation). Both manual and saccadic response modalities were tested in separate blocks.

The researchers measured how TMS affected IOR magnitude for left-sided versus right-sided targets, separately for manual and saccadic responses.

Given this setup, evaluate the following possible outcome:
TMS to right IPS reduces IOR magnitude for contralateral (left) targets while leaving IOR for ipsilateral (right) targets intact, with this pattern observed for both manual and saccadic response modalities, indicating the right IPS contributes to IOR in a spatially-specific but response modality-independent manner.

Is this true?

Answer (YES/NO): NO